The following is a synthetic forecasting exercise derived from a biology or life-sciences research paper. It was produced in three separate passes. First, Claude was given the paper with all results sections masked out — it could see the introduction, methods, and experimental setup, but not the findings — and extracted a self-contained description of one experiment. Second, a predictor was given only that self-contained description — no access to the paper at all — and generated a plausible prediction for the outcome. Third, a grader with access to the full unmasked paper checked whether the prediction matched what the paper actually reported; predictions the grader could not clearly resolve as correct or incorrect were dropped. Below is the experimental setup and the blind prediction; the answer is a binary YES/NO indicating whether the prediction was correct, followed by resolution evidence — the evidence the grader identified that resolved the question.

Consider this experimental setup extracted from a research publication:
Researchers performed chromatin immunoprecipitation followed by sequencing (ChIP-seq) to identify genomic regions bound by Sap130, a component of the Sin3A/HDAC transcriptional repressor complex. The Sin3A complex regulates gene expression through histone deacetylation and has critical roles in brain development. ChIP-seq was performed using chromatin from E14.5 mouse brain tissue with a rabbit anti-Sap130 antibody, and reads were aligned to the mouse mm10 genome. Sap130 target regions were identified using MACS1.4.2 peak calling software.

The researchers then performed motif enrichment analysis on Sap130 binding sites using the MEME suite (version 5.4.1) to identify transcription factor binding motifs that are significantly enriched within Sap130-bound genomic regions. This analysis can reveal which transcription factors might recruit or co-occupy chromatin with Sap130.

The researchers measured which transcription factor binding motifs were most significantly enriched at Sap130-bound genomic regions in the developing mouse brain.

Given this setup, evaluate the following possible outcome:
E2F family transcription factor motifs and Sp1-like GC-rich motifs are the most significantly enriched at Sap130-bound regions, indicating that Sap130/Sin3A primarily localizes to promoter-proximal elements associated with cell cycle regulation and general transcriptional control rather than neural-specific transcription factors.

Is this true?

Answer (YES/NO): NO